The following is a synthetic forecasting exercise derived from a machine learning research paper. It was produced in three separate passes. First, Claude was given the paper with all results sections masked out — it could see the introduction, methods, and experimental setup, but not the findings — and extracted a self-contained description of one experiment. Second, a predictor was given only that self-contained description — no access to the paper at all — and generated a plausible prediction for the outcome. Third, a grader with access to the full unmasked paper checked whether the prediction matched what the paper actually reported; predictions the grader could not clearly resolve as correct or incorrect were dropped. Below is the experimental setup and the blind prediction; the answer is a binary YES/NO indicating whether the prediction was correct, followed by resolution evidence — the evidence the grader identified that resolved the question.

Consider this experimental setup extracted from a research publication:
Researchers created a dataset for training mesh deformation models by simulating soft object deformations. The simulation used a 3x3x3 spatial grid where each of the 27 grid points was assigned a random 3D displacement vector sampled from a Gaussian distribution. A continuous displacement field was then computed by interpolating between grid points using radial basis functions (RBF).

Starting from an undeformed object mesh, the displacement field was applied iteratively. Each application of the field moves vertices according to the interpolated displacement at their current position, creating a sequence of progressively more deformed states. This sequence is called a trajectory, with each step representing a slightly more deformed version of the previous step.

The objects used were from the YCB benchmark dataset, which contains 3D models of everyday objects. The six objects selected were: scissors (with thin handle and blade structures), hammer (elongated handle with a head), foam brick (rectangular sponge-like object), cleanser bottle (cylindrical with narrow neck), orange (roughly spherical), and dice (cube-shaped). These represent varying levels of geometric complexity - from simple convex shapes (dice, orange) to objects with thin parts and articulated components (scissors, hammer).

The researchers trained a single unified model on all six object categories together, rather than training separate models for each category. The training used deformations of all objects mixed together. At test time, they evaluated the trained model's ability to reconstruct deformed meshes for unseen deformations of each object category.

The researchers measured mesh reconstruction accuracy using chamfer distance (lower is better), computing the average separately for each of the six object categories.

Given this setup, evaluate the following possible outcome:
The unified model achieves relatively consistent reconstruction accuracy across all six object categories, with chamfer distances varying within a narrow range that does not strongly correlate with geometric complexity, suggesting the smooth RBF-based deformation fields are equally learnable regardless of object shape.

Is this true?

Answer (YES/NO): NO